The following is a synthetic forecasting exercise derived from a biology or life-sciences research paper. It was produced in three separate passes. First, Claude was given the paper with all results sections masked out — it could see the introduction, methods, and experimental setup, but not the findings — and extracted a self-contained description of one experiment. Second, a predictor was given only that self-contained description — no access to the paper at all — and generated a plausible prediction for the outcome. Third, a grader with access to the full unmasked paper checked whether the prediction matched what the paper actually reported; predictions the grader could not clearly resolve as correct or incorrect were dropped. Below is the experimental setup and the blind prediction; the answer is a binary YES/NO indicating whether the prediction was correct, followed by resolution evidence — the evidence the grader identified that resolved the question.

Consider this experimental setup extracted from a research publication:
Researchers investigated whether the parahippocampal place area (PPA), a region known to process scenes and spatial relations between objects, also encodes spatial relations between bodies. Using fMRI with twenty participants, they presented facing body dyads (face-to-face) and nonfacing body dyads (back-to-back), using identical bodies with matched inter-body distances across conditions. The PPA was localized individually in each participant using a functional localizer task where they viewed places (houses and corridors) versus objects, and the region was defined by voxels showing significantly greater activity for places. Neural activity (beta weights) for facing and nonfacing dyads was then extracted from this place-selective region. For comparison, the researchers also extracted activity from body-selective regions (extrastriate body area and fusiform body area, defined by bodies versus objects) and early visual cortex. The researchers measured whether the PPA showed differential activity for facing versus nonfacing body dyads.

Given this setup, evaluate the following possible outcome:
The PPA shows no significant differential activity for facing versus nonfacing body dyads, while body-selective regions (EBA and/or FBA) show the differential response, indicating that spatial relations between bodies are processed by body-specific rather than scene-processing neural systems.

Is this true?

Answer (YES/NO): YES